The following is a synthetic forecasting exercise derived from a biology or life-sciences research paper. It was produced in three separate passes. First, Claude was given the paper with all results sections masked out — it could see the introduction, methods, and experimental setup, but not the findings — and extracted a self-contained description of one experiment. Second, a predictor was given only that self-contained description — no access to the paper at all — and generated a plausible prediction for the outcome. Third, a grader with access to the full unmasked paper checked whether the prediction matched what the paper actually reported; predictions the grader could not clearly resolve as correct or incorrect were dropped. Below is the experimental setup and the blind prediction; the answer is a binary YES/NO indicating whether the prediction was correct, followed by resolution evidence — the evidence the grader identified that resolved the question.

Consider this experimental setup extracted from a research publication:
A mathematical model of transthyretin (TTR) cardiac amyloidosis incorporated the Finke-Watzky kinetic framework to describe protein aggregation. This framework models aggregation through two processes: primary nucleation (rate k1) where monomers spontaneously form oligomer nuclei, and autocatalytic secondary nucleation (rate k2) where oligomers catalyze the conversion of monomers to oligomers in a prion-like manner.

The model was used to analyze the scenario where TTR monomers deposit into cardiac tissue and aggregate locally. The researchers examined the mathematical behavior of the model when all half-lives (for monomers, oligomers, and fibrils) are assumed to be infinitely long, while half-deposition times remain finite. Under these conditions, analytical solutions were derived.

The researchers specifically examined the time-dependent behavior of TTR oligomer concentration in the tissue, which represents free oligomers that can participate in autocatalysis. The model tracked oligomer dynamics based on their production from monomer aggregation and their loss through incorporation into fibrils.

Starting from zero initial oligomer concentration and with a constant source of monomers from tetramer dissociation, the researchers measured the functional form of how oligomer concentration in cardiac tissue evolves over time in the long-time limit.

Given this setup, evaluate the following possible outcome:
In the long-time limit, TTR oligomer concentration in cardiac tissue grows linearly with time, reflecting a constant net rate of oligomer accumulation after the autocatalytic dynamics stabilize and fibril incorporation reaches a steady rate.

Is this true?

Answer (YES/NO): NO